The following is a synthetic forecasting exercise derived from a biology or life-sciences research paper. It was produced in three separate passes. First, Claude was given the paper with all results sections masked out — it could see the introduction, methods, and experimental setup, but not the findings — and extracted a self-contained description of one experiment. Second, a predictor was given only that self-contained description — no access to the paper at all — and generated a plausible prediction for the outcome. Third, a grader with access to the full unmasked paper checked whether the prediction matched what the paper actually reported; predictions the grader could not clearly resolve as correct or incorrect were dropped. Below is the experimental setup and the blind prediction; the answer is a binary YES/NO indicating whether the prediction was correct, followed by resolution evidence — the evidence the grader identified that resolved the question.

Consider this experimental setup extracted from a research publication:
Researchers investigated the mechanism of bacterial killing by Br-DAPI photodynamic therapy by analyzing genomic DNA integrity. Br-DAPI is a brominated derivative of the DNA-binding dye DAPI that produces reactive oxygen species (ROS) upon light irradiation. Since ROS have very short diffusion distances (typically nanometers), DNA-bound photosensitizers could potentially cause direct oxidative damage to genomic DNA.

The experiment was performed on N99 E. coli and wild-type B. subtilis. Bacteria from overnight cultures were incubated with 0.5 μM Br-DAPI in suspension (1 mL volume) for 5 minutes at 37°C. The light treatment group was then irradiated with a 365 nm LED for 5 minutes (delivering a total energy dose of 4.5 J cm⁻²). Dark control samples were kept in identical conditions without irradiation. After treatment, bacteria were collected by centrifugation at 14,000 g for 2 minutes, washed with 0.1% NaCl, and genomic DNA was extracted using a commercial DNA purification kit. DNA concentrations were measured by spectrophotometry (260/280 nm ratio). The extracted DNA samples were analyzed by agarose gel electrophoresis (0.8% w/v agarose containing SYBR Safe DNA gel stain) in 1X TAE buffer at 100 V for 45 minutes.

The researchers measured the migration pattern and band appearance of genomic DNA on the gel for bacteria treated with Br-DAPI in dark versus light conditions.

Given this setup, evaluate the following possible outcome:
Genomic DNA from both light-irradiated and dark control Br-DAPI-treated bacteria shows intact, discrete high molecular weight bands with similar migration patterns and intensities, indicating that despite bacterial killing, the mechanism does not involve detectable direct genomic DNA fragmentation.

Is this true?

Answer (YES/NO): NO